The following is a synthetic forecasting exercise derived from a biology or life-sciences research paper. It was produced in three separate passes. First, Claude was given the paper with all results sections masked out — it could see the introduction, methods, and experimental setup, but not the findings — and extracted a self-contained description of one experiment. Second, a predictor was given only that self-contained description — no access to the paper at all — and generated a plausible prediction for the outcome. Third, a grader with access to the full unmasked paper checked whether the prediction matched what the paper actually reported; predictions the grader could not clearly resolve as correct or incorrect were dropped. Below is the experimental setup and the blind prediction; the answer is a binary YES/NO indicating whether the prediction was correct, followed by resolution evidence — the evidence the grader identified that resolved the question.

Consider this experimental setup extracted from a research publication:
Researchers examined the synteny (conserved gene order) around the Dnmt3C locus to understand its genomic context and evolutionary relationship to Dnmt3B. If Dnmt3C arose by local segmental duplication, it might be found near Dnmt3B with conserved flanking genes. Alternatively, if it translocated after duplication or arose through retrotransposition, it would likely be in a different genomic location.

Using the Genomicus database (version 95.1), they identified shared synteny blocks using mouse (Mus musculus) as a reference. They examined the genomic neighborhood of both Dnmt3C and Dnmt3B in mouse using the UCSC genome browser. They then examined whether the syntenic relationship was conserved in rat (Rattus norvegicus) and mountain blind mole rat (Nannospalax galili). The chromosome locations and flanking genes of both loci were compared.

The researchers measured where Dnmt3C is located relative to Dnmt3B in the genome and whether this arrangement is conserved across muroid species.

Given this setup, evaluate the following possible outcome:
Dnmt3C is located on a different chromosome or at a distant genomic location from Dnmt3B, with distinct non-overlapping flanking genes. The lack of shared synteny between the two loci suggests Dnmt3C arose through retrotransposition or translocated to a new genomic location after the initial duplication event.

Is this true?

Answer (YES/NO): NO